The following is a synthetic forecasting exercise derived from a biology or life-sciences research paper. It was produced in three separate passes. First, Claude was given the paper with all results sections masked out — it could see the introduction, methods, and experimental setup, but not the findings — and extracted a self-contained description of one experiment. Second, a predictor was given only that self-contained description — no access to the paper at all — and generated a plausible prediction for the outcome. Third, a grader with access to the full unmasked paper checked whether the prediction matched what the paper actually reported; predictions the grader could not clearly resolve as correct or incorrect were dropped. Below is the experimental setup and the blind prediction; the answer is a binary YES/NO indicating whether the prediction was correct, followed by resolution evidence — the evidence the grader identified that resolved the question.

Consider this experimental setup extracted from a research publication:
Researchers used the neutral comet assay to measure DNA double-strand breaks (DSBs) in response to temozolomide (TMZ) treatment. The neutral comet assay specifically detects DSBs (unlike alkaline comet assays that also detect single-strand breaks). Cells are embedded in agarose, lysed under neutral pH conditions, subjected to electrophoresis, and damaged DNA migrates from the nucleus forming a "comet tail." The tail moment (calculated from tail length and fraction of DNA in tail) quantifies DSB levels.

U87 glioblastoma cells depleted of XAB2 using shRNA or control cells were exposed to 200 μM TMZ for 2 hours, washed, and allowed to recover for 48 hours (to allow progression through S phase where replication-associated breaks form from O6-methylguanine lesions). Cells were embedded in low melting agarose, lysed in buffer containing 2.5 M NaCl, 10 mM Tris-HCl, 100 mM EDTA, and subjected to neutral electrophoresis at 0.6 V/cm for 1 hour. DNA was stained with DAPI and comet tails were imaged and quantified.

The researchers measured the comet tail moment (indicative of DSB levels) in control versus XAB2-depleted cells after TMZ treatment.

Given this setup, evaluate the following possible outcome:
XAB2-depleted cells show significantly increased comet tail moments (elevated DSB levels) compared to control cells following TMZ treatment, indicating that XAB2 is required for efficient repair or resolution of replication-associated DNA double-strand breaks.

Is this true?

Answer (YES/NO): YES